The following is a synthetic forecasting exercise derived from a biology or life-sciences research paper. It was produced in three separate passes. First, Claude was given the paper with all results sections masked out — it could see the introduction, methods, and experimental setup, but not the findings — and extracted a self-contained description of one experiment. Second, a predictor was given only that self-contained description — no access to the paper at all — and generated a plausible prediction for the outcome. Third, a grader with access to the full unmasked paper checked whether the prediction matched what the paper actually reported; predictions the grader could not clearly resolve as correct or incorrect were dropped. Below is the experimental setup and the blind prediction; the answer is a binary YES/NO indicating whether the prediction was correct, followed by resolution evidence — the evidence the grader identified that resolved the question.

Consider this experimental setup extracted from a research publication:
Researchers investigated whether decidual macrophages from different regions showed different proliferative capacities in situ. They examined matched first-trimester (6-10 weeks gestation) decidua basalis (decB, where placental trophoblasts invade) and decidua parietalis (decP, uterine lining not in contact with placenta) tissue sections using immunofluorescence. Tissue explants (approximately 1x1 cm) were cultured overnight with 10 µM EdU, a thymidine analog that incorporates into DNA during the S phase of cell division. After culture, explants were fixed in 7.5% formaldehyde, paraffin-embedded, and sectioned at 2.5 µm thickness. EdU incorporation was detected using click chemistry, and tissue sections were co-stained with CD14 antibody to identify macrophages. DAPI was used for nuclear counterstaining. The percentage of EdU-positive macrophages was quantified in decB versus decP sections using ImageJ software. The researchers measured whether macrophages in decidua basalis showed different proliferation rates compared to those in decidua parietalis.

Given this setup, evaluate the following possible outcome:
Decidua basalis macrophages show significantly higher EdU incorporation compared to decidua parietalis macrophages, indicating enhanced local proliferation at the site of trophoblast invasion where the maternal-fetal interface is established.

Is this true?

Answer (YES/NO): YES